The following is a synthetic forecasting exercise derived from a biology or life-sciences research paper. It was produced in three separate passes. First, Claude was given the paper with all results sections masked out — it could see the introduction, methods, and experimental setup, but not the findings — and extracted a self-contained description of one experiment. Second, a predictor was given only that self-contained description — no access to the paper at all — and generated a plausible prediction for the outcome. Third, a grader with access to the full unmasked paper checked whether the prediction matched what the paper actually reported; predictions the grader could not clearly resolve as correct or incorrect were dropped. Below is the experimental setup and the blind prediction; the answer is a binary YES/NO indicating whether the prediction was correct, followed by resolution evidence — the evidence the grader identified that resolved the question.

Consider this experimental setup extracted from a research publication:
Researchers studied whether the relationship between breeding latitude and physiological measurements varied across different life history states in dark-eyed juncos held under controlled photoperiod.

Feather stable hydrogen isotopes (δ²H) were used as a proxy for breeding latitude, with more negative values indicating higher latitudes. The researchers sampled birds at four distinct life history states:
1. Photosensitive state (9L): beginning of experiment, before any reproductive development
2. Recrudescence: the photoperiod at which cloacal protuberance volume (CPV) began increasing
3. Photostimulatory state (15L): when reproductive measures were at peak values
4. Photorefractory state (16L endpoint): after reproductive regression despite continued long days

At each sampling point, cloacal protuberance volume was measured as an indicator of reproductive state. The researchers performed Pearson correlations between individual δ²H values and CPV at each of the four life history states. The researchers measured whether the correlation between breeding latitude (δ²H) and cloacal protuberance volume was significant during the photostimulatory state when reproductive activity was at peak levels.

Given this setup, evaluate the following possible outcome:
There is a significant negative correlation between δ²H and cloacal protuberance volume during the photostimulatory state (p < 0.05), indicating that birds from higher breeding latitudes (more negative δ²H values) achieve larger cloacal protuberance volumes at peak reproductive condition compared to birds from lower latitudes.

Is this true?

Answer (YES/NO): NO